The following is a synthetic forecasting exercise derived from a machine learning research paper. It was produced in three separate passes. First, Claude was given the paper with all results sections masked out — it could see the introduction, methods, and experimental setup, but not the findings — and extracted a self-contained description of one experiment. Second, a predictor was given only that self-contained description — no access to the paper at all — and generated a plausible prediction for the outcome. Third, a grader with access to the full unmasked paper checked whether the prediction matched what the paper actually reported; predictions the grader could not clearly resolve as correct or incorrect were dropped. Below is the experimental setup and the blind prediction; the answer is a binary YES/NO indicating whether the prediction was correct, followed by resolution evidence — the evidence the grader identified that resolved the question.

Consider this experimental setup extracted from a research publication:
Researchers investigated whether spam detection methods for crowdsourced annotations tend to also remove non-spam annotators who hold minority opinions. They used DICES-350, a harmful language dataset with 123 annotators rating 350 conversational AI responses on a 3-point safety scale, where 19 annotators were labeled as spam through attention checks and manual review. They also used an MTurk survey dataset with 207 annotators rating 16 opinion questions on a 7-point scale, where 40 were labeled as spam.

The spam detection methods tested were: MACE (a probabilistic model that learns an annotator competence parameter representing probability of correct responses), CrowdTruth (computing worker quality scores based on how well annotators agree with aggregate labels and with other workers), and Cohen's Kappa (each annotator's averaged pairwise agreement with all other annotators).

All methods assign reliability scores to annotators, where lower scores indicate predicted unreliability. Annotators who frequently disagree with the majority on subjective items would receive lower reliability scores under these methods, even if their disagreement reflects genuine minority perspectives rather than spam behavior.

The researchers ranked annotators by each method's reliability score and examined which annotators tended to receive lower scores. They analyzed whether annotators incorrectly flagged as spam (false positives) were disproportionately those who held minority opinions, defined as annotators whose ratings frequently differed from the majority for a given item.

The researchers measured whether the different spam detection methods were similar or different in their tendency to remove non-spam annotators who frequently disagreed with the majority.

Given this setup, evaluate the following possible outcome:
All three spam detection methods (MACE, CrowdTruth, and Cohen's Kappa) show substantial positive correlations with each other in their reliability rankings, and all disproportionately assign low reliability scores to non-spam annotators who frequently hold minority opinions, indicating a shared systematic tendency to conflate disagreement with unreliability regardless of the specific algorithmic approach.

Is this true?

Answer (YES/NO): NO